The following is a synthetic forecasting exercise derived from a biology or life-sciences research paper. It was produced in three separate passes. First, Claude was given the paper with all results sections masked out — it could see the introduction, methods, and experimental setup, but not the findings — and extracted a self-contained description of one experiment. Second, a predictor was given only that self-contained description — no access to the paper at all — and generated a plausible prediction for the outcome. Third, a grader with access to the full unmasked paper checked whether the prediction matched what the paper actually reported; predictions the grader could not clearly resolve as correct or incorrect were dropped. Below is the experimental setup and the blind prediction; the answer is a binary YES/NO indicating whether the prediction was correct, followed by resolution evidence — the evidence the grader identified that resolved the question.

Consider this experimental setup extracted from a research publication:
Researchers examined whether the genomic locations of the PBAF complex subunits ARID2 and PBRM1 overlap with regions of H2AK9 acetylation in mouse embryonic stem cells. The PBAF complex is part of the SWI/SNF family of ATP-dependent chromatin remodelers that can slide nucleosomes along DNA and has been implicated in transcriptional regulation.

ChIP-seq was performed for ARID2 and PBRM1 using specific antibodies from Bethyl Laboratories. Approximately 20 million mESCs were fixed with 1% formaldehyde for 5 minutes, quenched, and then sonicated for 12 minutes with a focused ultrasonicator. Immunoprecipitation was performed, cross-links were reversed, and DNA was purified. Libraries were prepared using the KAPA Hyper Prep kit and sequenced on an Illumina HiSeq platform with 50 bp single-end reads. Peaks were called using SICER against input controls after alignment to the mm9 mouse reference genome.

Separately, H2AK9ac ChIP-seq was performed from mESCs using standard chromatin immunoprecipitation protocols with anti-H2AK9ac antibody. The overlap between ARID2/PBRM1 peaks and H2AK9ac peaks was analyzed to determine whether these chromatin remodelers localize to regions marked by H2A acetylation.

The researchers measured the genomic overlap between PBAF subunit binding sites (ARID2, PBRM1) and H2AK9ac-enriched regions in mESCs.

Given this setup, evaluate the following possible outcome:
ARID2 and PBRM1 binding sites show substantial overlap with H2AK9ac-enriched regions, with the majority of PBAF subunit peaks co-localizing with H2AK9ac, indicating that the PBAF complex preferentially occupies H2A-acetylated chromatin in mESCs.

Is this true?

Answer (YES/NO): YES